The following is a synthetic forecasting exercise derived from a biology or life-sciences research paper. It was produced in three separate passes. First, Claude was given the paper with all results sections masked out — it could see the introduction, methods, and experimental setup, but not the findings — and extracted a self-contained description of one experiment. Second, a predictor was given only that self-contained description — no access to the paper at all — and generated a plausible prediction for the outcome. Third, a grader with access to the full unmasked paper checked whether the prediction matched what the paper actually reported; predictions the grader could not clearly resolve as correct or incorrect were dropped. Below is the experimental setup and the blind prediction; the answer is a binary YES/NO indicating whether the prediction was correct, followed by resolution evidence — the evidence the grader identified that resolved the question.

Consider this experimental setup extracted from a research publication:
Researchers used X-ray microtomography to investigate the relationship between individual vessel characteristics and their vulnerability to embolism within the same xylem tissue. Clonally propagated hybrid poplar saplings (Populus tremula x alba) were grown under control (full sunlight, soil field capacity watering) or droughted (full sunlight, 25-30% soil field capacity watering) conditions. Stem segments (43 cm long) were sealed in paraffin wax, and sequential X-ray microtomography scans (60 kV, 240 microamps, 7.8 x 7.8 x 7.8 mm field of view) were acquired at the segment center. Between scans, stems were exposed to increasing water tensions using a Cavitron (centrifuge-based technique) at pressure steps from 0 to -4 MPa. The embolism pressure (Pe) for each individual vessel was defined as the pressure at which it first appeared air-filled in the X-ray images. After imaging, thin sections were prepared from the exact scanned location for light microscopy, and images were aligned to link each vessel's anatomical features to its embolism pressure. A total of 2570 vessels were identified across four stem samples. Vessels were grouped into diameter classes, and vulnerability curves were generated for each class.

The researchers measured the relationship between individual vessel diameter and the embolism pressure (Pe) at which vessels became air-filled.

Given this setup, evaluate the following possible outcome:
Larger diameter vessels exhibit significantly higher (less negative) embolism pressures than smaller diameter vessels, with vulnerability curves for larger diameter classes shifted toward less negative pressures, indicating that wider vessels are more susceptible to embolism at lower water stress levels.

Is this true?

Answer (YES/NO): YES